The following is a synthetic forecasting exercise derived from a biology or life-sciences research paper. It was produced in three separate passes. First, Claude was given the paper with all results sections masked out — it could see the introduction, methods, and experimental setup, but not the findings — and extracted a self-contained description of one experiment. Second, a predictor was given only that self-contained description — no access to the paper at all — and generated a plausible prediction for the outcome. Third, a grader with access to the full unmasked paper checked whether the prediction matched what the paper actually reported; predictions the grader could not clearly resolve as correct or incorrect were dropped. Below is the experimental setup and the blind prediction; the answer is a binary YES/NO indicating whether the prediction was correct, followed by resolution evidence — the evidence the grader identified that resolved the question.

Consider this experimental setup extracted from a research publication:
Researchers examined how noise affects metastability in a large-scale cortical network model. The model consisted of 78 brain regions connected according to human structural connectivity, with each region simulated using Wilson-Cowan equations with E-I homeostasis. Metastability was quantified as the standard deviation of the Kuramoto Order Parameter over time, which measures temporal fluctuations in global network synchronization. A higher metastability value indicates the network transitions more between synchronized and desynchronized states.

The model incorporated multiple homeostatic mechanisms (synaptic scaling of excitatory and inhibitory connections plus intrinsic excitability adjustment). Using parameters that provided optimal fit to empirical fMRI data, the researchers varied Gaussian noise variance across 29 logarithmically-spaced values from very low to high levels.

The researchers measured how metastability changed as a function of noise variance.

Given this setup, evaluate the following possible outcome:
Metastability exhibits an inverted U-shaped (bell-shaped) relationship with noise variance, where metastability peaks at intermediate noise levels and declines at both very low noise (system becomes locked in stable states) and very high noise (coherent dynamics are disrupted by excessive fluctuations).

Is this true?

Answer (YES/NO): NO